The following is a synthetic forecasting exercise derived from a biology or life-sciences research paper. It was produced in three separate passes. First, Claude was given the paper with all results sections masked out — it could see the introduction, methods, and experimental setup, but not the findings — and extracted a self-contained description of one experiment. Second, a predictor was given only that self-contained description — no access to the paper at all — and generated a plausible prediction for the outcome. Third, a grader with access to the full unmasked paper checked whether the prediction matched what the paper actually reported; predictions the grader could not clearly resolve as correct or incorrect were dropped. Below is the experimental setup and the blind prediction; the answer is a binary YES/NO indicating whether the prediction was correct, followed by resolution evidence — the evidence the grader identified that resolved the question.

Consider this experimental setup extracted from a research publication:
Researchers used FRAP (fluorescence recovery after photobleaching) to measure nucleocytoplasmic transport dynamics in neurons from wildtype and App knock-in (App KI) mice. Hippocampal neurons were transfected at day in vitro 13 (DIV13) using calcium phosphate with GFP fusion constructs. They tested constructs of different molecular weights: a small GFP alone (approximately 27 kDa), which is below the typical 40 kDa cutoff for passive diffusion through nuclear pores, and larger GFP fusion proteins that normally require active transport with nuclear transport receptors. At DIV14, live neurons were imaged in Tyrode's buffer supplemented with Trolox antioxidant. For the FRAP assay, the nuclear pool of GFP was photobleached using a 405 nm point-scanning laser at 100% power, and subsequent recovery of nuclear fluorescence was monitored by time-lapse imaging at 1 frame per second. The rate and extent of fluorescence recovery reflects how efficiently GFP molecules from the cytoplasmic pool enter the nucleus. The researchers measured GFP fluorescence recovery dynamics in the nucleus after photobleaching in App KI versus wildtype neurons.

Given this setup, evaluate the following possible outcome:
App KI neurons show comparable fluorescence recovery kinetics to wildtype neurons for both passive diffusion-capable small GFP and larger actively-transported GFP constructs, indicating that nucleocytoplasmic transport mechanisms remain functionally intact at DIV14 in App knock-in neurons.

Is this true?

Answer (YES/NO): NO